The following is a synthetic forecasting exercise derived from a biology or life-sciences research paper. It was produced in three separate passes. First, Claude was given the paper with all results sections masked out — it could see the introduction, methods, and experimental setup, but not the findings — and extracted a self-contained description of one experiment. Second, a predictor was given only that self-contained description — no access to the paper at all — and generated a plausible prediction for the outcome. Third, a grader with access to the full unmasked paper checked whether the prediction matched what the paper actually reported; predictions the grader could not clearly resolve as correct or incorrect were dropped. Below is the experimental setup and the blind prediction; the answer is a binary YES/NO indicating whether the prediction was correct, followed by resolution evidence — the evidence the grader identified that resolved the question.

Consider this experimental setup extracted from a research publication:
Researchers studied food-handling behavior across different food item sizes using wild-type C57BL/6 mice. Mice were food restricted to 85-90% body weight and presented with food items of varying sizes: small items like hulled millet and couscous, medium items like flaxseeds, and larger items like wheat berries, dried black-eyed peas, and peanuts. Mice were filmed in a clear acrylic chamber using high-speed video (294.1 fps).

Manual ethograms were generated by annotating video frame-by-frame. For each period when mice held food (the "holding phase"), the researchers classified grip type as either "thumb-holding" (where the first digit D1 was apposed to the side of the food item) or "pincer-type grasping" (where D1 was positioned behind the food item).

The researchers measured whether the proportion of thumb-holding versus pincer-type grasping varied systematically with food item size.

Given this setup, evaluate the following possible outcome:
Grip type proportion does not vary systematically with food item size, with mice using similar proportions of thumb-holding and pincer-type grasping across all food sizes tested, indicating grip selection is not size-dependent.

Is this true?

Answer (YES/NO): NO